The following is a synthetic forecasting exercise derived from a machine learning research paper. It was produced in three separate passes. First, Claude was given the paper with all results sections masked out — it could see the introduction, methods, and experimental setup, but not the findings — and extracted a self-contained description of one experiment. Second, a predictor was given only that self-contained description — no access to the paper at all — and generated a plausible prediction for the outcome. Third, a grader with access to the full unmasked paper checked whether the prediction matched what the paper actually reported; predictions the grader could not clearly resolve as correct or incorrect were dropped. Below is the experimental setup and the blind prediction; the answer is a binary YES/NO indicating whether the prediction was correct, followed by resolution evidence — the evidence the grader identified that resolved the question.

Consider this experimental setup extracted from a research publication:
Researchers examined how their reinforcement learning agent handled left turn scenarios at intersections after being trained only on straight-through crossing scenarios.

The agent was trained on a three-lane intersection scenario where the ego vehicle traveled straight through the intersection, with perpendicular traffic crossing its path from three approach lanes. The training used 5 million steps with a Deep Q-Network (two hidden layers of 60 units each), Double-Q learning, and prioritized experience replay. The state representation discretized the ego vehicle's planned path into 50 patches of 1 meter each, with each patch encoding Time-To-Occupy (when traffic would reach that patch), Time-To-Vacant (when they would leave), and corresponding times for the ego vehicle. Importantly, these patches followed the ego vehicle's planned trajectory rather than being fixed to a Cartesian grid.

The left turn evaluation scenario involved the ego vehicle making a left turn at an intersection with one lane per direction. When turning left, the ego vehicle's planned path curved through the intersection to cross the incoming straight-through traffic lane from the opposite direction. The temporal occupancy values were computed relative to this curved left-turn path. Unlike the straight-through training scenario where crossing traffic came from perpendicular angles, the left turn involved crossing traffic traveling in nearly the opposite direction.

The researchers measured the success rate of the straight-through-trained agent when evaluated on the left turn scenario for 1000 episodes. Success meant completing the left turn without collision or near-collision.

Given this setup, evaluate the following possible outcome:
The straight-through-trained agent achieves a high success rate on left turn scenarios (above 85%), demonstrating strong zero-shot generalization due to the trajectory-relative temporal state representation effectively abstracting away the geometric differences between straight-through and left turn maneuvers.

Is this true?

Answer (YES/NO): YES